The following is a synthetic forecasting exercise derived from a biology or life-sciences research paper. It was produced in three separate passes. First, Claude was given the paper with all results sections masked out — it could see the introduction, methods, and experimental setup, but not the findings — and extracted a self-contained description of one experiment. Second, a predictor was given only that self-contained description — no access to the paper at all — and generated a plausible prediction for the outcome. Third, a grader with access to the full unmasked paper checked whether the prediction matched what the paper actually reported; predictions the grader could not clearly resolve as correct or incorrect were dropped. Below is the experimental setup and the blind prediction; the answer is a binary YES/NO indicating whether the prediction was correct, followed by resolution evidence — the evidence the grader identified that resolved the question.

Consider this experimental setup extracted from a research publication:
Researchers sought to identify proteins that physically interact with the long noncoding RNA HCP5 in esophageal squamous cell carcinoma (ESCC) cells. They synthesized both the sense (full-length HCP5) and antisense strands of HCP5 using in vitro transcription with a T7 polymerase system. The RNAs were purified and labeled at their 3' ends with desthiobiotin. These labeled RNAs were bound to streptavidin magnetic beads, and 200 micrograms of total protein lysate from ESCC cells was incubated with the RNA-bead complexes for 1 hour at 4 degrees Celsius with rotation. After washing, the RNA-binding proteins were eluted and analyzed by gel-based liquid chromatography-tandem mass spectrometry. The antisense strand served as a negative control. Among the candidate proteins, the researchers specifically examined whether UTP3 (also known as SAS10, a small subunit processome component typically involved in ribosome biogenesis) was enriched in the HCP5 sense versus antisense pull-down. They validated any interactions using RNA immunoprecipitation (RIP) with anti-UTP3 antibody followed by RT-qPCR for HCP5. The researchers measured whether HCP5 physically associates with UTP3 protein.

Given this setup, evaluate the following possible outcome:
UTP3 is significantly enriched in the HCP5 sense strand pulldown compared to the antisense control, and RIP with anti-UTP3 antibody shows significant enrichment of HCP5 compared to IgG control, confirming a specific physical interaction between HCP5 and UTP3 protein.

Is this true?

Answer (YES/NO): YES